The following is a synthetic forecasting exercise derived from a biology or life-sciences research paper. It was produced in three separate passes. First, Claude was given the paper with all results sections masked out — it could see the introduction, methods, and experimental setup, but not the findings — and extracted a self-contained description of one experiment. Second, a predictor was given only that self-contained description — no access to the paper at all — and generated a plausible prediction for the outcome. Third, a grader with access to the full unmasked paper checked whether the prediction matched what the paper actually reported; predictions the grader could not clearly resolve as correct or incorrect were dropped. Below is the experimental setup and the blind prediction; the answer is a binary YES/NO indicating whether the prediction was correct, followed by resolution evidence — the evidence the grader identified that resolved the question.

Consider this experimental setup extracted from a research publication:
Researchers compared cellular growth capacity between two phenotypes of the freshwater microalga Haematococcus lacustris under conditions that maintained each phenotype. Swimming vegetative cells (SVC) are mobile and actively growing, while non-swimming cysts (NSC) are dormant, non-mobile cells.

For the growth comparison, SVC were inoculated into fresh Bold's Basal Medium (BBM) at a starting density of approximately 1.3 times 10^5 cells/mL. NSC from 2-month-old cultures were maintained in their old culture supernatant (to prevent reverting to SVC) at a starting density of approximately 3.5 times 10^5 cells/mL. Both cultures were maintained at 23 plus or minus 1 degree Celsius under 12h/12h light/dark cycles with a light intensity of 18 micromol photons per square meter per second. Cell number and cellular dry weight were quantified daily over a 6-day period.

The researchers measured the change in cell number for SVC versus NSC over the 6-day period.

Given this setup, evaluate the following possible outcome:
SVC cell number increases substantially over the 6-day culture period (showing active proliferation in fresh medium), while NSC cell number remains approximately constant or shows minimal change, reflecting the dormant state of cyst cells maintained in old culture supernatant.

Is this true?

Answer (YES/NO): YES